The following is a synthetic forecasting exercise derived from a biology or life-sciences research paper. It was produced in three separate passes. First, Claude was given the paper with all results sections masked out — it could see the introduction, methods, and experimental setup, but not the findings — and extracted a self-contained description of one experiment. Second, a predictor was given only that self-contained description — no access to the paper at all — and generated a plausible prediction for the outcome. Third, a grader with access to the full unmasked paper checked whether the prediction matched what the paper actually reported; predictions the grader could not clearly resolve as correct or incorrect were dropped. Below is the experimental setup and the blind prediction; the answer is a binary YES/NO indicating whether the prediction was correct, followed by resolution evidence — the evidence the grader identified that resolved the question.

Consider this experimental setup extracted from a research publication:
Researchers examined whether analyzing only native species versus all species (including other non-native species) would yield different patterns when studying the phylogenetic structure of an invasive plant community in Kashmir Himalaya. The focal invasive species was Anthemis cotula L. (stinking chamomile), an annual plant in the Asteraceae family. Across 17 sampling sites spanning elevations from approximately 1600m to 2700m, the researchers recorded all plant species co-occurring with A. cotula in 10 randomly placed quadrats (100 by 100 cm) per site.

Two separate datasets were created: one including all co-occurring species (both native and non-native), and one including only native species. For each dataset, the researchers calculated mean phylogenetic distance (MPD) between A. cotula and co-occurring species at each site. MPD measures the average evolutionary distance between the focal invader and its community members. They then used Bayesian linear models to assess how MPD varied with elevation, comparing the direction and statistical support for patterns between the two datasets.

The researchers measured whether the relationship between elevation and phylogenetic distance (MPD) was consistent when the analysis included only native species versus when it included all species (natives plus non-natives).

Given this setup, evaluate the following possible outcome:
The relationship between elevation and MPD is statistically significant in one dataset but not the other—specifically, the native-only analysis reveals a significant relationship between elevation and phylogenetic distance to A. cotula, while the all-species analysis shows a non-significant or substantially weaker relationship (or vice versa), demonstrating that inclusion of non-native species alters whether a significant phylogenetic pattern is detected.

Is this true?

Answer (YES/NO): NO